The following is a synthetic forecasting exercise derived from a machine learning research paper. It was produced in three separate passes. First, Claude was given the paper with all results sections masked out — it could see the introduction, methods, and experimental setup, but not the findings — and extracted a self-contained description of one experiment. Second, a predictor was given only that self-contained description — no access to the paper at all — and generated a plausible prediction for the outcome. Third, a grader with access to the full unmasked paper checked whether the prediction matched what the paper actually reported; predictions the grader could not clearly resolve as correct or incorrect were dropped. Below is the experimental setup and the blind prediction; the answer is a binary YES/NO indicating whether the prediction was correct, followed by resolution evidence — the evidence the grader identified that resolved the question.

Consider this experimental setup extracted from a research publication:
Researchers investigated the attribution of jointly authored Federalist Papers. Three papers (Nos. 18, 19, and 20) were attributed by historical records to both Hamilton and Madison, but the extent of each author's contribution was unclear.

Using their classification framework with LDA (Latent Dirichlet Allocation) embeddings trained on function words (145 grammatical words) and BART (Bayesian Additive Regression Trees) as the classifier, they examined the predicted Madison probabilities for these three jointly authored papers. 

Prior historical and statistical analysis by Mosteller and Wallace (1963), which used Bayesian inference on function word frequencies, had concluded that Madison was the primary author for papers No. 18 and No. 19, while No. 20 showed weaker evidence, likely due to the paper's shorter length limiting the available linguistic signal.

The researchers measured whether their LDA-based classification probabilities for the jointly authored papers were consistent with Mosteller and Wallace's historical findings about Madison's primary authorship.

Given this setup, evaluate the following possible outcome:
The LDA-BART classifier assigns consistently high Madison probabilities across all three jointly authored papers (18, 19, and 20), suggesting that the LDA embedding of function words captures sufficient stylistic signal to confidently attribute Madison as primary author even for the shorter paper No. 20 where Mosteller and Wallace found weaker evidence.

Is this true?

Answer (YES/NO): NO